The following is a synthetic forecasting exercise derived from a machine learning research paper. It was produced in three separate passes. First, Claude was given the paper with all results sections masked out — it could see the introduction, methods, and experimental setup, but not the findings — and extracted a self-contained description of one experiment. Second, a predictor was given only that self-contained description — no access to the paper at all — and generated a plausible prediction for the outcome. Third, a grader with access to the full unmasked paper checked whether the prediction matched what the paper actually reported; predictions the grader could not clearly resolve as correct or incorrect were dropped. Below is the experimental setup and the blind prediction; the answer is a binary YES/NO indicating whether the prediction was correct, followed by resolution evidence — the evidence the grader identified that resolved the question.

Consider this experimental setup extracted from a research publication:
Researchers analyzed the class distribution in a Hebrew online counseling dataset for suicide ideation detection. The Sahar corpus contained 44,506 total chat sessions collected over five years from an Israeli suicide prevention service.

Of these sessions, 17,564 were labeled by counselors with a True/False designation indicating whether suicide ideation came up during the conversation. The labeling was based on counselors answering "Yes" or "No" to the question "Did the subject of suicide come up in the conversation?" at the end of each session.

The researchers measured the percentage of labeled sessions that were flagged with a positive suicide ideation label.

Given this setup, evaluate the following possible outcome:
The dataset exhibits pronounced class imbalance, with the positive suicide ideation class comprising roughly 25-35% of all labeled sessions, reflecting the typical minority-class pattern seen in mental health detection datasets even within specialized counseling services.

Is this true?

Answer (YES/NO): NO